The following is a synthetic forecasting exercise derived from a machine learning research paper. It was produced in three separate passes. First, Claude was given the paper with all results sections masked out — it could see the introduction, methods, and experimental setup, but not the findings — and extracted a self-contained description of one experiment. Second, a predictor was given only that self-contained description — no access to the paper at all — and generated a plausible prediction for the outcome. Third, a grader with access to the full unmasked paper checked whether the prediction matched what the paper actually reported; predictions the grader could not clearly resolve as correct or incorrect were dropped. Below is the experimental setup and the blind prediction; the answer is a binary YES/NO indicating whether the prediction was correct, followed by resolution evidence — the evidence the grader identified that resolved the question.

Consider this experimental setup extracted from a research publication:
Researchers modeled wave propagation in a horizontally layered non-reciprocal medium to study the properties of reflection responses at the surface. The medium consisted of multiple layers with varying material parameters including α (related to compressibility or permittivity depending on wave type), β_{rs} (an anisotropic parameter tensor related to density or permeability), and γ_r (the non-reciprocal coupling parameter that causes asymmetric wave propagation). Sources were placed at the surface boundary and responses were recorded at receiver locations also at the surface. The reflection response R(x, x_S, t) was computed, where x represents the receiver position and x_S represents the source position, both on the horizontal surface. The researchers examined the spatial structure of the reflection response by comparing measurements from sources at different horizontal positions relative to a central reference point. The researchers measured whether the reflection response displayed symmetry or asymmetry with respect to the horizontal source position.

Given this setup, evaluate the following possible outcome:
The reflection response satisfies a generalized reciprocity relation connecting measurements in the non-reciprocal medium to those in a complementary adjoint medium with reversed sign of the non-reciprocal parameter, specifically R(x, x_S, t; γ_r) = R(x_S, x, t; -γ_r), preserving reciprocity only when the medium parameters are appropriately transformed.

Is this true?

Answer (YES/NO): YES